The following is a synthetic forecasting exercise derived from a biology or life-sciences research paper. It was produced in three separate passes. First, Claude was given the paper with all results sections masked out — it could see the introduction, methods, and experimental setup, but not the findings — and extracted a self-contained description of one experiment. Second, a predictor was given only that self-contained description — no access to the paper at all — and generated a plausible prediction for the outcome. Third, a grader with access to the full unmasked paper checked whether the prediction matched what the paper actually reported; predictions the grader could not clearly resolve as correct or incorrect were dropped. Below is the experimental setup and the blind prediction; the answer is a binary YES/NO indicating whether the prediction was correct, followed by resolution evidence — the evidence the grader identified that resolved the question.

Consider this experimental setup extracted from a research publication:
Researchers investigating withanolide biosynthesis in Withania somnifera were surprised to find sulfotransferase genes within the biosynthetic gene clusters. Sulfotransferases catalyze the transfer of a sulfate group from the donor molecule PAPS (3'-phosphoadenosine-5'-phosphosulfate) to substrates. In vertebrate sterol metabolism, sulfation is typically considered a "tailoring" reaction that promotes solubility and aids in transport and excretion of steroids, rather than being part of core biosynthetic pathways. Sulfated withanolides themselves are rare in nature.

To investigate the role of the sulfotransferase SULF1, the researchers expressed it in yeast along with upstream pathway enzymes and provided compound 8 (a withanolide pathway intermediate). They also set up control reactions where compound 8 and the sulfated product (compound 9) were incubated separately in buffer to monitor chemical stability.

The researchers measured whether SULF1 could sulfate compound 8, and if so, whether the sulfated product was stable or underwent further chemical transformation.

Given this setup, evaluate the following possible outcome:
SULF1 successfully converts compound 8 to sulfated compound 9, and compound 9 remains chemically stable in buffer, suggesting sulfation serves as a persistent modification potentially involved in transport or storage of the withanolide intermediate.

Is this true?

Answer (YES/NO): NO